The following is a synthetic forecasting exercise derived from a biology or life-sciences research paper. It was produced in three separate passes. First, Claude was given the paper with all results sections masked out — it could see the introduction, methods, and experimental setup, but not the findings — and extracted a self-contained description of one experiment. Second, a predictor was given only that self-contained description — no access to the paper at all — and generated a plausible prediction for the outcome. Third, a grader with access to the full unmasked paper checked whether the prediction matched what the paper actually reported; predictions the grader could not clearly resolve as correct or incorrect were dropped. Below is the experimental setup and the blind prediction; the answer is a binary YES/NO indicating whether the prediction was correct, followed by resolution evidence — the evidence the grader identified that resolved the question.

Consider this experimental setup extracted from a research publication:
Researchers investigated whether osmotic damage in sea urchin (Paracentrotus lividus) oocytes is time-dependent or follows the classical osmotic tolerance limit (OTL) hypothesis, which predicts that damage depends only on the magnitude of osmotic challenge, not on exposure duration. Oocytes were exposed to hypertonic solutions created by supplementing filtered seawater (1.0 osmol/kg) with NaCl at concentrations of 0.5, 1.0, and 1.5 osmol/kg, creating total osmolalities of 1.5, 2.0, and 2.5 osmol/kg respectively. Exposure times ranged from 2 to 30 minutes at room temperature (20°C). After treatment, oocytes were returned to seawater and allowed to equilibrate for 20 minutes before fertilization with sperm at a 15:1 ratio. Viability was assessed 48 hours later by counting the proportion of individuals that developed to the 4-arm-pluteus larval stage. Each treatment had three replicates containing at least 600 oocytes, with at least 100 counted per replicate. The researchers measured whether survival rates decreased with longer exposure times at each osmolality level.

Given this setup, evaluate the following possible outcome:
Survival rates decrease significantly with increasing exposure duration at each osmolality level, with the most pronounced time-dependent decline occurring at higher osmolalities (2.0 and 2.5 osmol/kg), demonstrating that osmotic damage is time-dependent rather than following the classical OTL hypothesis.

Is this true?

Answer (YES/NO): YES